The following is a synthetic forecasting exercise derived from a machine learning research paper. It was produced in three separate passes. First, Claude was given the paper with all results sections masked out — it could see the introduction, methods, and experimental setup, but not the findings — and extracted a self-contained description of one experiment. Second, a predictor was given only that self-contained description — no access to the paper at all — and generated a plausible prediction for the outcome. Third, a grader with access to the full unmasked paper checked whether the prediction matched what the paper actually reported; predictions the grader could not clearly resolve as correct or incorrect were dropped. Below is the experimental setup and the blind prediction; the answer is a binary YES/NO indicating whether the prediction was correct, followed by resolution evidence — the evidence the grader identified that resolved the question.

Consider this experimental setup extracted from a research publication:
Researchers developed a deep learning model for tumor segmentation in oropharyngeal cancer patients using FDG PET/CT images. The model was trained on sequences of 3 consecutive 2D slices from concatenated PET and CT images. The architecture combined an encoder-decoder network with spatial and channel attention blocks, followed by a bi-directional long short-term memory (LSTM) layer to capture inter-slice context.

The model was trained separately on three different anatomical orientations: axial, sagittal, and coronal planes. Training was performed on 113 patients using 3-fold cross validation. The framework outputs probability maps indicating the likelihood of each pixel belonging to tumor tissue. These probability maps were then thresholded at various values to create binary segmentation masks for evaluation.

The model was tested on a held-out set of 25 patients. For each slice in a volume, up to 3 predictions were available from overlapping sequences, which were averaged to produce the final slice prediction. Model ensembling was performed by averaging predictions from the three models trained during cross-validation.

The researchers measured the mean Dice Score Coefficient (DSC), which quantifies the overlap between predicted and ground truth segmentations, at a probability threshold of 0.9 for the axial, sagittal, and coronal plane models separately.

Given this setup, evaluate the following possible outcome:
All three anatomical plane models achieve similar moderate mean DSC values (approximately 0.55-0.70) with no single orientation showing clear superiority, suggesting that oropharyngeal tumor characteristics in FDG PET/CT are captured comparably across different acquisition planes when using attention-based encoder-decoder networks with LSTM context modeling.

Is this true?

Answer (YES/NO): NO